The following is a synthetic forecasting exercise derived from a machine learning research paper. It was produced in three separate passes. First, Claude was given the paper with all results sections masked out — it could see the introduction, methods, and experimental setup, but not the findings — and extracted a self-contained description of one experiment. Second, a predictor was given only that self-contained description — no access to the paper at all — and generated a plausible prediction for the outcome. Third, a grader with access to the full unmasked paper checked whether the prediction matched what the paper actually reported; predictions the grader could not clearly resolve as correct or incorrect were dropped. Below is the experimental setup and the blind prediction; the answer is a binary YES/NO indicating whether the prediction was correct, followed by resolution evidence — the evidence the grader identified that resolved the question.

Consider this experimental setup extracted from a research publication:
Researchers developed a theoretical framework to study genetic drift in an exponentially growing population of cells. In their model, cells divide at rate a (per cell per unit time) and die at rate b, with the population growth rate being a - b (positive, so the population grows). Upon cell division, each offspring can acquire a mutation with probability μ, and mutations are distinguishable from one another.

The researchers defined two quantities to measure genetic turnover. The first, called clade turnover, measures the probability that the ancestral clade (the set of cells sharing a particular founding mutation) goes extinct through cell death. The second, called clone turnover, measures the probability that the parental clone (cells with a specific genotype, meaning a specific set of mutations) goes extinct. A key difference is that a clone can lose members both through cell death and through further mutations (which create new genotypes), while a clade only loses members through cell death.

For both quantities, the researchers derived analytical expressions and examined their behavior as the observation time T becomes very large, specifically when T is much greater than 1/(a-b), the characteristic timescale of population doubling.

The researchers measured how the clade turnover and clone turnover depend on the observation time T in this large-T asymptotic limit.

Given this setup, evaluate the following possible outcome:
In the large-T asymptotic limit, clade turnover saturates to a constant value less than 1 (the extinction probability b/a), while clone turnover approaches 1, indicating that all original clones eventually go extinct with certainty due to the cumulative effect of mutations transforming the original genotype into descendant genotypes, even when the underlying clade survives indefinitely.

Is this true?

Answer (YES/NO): NO